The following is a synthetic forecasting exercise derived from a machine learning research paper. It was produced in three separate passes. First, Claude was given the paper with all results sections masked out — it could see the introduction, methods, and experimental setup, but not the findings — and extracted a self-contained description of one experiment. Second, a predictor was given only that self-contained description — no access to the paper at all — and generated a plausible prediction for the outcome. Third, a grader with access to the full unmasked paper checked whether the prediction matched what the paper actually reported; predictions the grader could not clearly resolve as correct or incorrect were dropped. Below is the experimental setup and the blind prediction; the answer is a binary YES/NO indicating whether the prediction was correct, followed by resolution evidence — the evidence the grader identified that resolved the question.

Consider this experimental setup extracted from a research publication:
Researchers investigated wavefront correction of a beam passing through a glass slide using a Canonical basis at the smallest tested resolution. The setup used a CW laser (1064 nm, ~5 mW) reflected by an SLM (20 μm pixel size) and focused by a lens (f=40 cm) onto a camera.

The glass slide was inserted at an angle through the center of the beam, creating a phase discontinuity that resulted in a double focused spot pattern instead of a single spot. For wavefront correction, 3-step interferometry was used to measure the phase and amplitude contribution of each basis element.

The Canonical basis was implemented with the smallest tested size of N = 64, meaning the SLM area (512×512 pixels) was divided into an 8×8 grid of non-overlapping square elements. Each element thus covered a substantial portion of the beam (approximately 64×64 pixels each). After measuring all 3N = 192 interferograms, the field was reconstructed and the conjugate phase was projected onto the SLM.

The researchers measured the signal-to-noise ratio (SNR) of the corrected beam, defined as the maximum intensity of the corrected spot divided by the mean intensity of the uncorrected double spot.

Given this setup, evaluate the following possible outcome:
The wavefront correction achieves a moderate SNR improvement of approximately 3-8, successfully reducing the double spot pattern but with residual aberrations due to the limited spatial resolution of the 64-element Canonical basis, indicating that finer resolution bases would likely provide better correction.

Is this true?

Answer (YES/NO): NO